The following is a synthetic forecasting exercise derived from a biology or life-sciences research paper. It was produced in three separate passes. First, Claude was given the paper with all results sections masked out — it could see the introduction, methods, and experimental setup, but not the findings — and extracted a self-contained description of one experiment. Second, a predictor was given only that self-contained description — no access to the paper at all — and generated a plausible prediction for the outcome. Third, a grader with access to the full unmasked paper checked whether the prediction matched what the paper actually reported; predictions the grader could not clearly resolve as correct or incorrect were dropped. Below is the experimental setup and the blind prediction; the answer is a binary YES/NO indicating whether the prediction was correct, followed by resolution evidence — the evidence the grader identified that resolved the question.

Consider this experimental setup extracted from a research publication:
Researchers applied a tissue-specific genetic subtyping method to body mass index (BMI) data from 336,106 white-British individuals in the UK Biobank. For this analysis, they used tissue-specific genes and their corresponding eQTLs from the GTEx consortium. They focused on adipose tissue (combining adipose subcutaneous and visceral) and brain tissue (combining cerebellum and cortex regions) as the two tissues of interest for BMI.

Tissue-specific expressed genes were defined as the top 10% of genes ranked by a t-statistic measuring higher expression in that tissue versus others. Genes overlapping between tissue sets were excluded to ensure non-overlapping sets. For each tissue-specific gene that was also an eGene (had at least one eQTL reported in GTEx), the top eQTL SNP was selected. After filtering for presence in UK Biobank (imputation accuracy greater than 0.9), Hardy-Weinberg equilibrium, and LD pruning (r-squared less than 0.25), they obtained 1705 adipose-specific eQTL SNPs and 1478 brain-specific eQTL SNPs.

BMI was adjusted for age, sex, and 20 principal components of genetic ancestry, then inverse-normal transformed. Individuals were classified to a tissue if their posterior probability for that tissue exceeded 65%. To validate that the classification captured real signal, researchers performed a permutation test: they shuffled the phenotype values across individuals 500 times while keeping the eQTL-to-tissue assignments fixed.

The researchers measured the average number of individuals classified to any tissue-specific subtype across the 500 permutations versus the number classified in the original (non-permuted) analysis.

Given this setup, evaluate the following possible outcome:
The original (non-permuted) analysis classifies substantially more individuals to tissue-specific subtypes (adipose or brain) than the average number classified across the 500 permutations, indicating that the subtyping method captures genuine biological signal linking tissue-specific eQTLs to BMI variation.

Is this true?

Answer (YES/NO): YES